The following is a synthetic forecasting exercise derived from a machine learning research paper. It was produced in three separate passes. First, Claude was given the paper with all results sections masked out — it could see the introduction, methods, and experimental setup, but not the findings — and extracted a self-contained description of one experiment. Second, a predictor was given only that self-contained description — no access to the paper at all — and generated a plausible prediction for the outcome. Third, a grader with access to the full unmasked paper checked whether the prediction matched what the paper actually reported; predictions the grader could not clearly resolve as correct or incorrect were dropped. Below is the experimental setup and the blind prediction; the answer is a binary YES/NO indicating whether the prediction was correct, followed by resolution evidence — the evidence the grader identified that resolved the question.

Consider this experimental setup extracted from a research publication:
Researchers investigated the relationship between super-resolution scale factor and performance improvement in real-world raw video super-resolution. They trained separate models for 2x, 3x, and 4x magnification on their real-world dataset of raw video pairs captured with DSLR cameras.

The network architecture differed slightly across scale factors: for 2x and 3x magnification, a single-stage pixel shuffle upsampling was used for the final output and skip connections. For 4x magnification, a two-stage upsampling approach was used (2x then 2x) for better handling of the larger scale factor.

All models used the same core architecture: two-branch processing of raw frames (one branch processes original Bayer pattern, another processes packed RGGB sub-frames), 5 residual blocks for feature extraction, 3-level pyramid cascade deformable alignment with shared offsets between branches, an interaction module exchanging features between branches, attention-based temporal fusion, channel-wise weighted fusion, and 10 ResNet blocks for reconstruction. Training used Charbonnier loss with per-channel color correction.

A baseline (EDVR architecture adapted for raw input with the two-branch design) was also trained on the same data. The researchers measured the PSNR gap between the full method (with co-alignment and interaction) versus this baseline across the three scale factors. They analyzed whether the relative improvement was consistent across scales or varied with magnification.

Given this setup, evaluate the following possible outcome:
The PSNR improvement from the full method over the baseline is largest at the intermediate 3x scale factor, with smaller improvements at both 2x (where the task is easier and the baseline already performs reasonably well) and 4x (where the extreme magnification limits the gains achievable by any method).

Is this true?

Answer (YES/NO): NO